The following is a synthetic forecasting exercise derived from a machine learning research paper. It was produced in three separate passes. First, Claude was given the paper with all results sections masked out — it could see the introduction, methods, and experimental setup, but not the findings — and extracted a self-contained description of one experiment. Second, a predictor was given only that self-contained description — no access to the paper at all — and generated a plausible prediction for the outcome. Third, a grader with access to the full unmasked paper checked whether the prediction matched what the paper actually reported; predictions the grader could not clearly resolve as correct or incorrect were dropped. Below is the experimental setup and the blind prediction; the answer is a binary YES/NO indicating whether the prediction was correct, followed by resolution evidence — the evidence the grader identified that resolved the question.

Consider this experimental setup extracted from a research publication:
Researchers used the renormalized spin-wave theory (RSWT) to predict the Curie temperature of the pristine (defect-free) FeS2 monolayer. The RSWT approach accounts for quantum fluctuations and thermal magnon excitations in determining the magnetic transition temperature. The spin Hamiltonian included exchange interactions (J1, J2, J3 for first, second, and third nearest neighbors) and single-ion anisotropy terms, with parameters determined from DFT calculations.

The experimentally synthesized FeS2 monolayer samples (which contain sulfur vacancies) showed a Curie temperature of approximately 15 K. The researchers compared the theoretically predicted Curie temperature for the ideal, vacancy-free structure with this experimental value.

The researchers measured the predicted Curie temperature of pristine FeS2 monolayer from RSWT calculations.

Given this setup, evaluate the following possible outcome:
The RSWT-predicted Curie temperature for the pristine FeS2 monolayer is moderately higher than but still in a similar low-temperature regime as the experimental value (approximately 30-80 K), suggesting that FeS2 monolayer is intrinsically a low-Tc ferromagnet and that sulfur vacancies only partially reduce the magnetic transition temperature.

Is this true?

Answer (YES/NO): NO